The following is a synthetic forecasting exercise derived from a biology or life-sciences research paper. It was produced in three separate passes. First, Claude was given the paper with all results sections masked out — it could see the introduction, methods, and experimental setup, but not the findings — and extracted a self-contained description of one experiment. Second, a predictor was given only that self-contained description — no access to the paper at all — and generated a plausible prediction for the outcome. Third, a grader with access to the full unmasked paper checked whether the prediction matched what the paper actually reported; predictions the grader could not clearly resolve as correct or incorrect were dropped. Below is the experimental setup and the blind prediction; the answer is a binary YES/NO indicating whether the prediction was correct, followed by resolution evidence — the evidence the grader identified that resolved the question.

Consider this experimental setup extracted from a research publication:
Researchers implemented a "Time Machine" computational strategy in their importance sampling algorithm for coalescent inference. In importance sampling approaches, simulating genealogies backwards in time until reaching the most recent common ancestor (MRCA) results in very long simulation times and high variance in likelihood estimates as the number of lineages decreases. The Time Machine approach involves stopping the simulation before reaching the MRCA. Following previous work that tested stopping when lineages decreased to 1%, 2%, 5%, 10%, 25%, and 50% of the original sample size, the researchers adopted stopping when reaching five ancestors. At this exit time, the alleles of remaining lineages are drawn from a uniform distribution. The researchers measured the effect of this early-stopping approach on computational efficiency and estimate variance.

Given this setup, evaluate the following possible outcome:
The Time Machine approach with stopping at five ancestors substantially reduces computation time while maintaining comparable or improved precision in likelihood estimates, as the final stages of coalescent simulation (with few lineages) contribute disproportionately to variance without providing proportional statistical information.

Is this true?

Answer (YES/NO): YES